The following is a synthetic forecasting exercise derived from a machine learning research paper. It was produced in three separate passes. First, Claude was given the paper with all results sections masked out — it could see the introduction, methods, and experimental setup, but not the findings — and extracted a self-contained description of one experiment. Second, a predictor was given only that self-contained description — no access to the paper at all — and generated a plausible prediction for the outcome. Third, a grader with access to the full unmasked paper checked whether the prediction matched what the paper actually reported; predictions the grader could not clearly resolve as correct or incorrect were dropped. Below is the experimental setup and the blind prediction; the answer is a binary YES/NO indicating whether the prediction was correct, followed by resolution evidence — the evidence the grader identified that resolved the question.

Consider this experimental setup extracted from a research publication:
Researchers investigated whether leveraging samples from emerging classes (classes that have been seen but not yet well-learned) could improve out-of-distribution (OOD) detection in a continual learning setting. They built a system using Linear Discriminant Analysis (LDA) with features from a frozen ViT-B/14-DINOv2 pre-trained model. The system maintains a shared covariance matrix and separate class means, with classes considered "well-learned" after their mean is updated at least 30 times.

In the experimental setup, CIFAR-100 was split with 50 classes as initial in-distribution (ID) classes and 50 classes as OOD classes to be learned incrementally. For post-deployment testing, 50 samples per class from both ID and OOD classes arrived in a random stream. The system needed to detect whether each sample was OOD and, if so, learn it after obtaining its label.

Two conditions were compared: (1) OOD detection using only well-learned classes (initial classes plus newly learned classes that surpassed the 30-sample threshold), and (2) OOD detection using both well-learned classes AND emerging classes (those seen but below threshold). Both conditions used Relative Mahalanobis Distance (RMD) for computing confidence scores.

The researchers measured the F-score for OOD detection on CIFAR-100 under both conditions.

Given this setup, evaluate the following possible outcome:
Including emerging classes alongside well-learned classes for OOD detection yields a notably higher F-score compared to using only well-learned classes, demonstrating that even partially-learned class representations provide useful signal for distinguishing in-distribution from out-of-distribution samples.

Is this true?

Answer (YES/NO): YES